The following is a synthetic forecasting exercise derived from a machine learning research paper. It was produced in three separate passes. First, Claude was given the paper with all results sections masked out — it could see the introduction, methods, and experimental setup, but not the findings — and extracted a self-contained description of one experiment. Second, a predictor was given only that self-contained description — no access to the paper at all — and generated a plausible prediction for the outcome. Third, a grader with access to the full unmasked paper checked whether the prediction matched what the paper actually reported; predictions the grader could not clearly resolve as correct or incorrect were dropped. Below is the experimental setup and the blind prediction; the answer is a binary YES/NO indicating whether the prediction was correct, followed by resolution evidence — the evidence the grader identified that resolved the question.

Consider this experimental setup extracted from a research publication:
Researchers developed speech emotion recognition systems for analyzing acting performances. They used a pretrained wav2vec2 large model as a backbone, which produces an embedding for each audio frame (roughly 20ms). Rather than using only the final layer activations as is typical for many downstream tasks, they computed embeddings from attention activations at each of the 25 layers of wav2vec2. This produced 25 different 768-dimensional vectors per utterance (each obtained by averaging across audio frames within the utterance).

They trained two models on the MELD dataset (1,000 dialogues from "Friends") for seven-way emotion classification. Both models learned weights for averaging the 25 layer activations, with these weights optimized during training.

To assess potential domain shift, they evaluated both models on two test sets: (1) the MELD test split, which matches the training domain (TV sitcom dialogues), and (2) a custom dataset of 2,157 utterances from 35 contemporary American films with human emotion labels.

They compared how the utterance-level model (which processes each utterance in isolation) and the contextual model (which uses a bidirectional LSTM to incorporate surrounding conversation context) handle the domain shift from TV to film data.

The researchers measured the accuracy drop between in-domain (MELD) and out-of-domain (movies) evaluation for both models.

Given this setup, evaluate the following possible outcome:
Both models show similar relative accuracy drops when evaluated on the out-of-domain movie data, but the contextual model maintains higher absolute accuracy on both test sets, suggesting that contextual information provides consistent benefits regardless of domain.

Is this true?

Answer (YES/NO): NO